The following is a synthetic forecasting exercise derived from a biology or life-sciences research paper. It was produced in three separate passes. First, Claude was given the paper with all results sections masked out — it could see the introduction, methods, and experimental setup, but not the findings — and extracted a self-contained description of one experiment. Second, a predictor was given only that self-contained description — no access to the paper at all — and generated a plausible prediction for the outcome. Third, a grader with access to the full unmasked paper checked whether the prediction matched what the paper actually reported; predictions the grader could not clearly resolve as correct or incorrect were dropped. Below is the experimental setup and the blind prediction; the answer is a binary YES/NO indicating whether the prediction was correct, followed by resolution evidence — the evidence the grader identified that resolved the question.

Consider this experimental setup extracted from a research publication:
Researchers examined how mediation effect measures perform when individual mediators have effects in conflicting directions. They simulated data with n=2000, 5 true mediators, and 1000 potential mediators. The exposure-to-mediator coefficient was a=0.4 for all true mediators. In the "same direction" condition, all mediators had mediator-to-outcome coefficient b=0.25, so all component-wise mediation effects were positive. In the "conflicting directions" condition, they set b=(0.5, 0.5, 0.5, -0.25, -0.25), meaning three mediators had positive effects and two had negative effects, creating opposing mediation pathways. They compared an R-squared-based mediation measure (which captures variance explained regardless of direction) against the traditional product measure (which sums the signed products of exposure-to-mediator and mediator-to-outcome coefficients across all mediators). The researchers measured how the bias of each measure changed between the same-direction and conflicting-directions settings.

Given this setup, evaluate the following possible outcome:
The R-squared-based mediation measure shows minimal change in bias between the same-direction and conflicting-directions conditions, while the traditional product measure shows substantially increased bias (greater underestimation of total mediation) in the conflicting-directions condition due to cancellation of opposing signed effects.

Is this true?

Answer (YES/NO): YES